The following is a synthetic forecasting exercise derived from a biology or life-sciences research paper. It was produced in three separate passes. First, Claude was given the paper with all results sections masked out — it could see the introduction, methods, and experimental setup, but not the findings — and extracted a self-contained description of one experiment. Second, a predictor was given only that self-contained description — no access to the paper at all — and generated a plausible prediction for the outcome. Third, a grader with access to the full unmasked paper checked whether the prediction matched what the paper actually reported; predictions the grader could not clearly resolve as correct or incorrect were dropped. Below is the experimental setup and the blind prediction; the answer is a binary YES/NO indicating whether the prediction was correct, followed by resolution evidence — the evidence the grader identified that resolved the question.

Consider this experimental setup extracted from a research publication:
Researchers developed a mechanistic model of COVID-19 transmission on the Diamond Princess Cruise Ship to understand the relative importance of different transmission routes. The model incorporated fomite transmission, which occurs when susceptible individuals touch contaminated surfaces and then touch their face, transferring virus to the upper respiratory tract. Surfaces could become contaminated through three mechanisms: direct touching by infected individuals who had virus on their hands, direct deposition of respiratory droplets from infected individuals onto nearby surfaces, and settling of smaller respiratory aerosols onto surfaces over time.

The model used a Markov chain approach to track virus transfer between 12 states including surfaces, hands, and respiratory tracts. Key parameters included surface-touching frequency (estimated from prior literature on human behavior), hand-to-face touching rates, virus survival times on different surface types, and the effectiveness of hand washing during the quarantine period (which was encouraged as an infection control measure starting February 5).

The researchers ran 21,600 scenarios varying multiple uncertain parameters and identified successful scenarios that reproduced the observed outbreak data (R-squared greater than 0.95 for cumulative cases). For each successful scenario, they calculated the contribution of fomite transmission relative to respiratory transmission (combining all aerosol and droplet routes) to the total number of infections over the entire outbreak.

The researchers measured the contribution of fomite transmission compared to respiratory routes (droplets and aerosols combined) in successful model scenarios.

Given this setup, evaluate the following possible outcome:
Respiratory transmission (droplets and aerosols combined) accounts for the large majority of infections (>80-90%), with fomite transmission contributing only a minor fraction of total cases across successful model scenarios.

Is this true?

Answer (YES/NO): NO